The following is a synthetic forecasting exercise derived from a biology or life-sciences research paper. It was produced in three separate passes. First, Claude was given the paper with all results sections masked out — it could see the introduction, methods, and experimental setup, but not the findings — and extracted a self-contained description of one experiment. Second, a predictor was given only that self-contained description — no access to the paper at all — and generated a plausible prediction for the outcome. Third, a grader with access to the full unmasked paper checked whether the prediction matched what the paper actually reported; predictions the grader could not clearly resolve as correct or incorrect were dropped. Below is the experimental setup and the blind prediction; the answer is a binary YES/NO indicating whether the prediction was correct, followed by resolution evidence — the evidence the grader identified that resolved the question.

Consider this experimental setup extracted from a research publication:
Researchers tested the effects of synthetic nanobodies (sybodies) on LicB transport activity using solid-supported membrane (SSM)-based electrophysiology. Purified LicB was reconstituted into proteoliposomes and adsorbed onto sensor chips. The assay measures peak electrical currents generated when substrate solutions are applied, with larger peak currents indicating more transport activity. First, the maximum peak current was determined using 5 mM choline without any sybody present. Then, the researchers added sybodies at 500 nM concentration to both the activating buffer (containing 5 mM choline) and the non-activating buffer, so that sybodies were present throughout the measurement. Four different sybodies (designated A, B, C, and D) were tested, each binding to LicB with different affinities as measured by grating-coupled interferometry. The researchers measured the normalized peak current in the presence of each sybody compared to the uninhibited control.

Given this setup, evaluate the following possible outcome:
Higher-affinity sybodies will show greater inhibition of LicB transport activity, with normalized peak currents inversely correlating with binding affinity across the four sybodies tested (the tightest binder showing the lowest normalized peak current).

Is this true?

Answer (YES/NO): NO